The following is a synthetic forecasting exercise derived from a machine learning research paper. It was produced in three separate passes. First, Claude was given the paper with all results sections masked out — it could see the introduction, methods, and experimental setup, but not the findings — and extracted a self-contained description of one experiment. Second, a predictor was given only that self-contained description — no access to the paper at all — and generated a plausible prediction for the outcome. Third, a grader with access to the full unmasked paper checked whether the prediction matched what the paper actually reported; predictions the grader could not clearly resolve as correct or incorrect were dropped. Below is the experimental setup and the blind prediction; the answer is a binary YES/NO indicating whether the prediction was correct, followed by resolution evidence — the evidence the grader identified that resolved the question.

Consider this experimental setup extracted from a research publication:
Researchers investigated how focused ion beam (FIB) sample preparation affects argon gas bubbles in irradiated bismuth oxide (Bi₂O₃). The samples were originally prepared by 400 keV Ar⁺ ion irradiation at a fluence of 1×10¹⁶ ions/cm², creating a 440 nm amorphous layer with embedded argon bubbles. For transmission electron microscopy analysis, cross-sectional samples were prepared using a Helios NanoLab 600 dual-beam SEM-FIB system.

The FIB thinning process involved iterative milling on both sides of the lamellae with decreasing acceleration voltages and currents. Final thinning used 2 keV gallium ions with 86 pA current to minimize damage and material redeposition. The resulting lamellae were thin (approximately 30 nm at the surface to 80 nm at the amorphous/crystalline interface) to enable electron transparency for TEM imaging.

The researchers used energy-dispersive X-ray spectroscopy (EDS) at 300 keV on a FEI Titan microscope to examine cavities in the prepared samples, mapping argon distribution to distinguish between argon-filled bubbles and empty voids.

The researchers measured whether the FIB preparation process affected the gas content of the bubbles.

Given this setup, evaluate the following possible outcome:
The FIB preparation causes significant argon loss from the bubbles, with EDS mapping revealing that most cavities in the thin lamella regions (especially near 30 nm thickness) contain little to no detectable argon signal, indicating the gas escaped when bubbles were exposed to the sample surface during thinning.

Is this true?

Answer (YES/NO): NO